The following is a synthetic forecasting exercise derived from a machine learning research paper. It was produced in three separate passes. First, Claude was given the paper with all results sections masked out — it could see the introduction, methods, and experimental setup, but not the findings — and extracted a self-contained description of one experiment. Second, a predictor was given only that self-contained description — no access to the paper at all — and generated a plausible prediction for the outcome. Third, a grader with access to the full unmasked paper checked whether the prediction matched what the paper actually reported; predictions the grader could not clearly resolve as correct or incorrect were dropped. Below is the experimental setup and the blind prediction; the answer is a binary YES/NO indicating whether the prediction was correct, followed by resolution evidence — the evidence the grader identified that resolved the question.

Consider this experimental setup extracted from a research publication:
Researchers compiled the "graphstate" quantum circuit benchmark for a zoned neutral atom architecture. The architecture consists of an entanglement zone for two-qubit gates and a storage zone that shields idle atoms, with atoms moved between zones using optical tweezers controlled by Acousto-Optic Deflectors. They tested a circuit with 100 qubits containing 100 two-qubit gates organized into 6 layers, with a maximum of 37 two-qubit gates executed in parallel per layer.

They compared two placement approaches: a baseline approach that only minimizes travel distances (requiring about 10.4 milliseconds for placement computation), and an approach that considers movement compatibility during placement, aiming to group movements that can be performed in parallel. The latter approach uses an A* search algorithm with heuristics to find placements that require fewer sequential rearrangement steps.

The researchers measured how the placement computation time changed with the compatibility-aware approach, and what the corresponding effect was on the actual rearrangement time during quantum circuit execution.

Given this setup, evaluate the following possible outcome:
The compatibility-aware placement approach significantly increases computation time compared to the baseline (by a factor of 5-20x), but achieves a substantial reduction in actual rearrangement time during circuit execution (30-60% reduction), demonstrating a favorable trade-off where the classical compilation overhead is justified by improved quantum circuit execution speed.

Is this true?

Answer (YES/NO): NO